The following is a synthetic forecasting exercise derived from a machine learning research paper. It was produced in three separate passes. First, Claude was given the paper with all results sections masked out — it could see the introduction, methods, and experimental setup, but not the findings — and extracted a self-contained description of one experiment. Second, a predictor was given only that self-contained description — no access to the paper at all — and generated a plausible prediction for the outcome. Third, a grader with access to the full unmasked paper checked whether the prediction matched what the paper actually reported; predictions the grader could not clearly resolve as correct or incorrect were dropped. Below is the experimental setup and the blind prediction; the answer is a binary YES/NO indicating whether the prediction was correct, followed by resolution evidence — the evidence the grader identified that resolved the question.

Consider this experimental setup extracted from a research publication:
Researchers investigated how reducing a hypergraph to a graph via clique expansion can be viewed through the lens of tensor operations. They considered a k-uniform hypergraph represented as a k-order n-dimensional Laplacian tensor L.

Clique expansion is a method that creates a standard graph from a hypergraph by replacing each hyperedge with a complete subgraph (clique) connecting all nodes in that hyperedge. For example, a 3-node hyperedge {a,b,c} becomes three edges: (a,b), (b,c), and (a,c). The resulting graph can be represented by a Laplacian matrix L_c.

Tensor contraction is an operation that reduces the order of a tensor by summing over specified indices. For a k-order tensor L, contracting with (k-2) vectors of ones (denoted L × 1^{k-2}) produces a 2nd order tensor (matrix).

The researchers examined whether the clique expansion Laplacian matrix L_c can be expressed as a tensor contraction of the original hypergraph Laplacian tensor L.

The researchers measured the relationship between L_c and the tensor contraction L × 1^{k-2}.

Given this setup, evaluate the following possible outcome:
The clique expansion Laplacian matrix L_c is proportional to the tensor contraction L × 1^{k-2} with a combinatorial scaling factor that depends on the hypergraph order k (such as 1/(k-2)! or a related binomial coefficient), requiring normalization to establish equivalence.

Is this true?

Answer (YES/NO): YES